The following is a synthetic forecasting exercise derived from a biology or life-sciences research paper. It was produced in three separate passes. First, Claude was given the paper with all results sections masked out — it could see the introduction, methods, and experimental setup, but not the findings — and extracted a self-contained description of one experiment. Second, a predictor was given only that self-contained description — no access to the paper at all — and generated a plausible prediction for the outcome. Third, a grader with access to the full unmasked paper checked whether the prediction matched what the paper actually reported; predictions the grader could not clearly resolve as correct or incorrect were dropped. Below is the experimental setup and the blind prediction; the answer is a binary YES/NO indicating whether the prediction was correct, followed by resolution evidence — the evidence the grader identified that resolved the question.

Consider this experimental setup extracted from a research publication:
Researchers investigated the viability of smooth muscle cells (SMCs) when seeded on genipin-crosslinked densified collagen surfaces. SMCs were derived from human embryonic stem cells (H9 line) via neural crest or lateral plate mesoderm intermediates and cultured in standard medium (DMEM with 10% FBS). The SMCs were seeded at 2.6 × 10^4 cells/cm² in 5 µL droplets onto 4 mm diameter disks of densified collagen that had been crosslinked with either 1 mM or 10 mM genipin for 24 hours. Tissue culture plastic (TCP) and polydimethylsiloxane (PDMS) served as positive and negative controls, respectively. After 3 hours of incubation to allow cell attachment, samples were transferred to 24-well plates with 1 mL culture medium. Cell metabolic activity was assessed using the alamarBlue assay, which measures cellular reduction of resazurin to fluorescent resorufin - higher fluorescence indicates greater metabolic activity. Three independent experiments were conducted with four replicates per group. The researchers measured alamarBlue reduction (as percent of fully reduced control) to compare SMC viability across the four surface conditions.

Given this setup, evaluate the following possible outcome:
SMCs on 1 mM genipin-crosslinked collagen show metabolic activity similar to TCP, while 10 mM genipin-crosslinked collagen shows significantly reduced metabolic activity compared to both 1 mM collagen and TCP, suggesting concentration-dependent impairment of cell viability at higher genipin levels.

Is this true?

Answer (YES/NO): NO